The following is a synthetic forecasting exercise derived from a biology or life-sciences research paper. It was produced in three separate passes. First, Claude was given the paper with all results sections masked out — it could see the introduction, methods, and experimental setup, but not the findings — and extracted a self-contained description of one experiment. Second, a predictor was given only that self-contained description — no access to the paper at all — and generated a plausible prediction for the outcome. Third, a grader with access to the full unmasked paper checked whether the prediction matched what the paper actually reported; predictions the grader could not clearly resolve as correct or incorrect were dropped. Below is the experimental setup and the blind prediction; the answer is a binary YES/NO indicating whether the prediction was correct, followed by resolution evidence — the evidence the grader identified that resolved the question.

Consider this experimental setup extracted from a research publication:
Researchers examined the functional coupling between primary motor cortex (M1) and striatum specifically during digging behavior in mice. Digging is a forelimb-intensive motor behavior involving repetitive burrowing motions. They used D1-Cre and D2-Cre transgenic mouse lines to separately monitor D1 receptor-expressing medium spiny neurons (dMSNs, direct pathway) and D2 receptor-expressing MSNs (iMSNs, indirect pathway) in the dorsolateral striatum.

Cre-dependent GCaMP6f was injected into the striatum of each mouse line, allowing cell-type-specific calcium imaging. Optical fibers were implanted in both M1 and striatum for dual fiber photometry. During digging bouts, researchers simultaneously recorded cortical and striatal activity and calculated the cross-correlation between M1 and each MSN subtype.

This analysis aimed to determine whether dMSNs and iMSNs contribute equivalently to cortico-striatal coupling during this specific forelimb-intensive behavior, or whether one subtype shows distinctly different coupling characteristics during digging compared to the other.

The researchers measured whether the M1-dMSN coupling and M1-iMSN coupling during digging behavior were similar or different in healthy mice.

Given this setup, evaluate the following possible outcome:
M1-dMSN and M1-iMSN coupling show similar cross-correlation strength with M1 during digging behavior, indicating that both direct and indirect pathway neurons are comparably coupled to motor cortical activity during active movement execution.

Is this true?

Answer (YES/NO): NO